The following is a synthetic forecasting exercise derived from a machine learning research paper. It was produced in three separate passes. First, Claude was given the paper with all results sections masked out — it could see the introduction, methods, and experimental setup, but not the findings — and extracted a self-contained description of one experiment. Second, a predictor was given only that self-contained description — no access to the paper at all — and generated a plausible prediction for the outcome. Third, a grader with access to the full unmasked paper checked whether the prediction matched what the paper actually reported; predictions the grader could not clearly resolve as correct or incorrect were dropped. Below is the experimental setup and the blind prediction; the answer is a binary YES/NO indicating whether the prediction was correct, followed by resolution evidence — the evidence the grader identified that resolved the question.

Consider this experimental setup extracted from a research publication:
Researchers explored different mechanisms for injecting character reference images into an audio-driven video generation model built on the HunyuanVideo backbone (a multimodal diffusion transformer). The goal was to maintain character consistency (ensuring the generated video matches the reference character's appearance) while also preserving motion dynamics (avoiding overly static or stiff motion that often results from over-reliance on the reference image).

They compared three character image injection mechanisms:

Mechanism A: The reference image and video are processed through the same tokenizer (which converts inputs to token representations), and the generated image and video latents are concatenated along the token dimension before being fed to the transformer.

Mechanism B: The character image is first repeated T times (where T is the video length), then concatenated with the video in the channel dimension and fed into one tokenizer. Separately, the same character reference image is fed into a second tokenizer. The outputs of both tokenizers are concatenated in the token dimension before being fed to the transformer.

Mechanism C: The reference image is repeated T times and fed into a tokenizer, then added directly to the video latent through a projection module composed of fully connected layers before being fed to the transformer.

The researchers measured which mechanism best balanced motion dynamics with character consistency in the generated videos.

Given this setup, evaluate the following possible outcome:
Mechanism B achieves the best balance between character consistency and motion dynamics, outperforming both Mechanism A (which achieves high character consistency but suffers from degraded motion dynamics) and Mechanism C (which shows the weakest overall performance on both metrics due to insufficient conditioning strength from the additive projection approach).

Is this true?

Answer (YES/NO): NO